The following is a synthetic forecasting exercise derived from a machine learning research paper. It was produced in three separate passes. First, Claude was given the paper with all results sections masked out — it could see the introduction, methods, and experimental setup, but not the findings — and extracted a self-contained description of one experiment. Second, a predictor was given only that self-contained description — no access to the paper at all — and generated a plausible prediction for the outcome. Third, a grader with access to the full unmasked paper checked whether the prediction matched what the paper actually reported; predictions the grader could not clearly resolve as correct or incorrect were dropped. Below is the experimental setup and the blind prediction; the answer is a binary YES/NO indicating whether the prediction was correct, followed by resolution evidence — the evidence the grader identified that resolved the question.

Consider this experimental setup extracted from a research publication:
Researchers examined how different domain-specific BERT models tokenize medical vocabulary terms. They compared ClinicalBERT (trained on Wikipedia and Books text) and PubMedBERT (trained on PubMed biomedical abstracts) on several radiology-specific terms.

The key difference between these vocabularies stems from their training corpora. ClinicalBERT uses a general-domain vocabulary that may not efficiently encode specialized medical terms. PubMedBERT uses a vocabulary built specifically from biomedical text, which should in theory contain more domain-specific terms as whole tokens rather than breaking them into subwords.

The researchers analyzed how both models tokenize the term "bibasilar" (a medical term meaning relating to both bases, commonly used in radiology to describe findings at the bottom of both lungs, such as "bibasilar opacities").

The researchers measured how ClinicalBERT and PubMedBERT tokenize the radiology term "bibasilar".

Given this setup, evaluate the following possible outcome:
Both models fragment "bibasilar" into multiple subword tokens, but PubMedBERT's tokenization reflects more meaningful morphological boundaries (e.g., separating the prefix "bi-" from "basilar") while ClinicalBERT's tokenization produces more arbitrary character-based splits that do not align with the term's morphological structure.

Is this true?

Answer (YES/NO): NO